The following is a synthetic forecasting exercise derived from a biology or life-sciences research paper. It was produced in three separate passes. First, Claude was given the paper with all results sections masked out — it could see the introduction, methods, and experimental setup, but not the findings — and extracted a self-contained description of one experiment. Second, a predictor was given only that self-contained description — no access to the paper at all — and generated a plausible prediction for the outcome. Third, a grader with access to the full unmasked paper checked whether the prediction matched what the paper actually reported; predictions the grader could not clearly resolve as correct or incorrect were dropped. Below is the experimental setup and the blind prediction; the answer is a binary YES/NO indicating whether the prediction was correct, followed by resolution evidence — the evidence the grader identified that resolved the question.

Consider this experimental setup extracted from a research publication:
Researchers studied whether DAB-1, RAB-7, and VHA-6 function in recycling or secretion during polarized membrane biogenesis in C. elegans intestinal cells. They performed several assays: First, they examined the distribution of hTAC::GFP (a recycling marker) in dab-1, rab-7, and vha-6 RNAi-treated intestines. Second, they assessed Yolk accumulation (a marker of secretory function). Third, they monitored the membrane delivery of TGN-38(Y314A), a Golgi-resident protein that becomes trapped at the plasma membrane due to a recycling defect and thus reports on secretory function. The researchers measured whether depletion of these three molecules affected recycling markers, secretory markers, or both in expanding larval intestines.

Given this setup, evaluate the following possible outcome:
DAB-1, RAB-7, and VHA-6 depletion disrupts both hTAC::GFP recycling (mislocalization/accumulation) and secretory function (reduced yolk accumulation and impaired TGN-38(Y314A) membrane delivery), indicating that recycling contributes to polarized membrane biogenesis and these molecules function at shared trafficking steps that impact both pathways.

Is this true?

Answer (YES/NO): NO